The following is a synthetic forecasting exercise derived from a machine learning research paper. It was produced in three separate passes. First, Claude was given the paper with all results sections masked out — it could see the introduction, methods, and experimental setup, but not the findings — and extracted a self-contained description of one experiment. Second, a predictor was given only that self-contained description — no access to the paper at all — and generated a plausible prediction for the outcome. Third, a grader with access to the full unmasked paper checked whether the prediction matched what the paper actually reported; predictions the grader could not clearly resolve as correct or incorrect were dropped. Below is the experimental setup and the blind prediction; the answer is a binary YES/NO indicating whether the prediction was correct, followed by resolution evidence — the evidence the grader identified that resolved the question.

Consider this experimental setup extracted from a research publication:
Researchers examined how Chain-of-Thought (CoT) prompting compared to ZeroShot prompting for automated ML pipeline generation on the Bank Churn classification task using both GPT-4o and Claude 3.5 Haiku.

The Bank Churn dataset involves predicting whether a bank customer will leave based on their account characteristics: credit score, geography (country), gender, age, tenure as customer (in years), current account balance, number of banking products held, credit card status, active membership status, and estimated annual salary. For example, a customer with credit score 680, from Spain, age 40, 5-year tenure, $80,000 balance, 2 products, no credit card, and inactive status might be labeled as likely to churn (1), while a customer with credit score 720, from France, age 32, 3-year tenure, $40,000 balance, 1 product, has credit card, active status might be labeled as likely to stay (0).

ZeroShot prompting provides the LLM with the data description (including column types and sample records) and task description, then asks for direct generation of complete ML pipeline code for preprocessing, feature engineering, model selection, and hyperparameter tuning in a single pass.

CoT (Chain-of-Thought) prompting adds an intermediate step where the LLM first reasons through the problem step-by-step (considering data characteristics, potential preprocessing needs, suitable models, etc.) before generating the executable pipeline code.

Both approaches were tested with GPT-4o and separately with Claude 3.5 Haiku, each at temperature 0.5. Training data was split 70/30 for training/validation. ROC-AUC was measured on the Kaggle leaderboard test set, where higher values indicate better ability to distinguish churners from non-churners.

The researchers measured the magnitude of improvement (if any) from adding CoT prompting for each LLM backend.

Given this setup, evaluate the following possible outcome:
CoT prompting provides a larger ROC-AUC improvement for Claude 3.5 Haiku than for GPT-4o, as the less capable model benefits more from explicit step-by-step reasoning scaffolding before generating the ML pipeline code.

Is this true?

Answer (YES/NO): NO